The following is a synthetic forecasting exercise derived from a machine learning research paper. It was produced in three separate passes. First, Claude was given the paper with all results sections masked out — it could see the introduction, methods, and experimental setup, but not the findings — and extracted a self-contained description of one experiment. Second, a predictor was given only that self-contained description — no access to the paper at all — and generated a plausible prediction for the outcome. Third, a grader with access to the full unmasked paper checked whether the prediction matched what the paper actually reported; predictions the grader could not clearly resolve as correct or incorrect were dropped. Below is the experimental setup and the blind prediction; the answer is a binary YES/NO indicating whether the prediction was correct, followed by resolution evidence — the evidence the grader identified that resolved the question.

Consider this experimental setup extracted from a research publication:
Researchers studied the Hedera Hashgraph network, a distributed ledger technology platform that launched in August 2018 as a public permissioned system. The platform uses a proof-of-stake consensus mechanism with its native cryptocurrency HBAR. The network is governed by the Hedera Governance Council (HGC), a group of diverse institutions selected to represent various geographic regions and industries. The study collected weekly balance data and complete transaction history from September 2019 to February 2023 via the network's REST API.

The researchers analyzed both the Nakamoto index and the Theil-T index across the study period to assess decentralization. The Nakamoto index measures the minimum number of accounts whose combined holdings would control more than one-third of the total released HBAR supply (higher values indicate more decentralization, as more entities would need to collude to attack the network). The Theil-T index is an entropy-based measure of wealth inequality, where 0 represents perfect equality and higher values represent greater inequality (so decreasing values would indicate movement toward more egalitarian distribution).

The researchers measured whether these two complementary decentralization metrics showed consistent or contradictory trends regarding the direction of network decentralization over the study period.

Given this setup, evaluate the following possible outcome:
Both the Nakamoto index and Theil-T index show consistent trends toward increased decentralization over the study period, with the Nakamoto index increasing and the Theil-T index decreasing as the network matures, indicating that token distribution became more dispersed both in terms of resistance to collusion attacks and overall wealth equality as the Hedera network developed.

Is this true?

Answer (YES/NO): YES